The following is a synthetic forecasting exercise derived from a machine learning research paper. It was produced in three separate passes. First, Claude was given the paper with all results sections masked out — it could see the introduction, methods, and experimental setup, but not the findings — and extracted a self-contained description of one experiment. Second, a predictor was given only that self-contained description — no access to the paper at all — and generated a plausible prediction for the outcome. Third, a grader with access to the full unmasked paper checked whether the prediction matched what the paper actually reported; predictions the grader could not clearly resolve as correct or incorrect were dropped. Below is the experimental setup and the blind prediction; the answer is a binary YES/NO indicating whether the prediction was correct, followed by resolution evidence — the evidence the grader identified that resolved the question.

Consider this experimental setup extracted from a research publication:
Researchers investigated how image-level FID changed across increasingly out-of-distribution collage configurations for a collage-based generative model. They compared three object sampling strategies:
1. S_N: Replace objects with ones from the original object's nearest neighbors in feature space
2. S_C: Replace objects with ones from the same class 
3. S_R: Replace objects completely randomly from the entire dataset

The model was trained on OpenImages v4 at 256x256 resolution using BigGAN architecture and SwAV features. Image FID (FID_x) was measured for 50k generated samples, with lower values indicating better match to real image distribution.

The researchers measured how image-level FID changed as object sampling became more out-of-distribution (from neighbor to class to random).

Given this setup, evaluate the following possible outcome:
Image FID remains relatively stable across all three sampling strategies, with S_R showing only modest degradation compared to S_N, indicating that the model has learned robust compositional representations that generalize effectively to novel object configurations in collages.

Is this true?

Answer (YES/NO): NO